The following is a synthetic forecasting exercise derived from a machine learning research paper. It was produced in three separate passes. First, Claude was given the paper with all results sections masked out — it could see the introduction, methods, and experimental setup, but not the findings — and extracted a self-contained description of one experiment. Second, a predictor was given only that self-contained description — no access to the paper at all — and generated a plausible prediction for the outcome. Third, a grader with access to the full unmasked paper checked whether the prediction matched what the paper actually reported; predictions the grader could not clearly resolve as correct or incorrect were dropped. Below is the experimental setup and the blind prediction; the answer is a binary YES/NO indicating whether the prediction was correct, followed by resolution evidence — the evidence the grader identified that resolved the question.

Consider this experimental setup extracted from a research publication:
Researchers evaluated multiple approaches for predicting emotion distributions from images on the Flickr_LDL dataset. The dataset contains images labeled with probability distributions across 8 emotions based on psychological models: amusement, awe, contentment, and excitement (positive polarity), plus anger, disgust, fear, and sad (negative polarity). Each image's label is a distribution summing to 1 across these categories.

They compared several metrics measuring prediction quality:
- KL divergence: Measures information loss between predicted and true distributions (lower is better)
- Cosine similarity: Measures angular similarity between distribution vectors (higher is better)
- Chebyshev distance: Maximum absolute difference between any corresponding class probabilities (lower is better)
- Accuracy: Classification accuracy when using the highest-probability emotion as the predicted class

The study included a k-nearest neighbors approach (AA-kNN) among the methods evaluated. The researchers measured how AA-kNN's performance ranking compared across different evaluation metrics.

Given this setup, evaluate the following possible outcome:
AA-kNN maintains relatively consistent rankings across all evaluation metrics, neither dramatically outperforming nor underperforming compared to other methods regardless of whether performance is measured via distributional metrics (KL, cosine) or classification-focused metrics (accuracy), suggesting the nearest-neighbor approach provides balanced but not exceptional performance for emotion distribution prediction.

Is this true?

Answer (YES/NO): NO